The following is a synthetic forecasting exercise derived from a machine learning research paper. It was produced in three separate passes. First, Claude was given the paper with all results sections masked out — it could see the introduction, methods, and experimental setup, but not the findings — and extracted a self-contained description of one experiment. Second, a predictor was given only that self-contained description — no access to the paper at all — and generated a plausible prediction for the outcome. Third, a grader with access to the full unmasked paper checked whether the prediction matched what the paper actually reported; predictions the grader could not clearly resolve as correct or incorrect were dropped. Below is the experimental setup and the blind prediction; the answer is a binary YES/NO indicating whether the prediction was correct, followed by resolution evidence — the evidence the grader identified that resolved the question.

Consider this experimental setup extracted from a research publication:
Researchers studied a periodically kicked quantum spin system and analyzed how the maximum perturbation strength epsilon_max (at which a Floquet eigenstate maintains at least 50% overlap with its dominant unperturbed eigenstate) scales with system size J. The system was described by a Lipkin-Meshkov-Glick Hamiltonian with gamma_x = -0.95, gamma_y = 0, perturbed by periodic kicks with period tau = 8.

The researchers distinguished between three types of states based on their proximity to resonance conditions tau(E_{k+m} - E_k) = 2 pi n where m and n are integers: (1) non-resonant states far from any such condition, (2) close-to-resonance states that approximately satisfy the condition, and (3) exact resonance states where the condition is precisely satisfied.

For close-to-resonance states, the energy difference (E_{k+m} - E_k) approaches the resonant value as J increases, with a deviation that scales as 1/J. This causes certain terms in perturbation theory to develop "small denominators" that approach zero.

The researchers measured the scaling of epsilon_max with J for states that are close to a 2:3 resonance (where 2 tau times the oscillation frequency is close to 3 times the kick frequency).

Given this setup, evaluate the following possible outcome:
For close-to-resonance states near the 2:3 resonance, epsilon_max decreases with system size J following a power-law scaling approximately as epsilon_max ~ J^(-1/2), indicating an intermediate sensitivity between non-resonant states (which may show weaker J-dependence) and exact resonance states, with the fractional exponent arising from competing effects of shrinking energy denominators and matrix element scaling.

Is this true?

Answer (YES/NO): NO